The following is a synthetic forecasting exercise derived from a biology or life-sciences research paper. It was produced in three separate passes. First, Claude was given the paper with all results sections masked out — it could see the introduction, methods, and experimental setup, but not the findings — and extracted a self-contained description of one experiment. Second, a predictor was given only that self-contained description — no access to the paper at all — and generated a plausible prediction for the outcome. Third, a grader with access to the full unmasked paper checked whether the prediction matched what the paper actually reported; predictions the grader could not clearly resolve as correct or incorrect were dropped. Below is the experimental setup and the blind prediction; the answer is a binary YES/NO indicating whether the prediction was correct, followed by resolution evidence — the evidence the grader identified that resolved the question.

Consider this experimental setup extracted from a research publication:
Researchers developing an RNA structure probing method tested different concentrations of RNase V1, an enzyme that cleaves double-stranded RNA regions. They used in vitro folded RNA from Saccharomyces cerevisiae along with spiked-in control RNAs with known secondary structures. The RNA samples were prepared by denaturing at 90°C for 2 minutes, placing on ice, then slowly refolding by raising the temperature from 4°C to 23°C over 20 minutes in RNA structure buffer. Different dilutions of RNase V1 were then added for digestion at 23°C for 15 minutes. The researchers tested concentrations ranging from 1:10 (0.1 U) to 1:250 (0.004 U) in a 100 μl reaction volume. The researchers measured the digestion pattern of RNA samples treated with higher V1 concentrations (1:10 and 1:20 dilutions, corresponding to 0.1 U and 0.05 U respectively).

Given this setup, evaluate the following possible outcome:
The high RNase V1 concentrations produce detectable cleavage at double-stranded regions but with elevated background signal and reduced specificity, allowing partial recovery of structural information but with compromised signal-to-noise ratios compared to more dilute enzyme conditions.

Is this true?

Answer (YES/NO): NO